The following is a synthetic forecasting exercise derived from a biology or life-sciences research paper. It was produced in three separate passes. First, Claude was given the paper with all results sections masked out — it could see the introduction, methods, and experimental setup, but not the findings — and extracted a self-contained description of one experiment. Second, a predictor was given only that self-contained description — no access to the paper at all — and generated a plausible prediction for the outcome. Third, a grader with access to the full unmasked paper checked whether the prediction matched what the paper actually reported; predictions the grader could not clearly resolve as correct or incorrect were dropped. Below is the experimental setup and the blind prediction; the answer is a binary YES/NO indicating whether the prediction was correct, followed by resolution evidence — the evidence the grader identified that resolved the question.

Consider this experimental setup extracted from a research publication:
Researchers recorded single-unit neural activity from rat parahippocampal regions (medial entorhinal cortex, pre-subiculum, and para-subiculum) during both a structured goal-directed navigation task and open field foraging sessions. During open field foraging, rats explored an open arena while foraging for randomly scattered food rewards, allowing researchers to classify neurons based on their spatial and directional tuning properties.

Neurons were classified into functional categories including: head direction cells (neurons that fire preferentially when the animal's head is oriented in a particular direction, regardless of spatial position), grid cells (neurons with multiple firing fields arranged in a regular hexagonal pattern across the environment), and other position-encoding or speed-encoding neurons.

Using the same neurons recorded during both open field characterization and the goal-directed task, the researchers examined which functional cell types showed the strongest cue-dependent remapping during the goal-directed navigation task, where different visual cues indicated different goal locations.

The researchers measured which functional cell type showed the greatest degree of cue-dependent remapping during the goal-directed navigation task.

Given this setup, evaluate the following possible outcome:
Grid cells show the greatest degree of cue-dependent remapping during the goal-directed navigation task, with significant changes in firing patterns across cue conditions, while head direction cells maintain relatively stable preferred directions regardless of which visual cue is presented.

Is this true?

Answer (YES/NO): NO